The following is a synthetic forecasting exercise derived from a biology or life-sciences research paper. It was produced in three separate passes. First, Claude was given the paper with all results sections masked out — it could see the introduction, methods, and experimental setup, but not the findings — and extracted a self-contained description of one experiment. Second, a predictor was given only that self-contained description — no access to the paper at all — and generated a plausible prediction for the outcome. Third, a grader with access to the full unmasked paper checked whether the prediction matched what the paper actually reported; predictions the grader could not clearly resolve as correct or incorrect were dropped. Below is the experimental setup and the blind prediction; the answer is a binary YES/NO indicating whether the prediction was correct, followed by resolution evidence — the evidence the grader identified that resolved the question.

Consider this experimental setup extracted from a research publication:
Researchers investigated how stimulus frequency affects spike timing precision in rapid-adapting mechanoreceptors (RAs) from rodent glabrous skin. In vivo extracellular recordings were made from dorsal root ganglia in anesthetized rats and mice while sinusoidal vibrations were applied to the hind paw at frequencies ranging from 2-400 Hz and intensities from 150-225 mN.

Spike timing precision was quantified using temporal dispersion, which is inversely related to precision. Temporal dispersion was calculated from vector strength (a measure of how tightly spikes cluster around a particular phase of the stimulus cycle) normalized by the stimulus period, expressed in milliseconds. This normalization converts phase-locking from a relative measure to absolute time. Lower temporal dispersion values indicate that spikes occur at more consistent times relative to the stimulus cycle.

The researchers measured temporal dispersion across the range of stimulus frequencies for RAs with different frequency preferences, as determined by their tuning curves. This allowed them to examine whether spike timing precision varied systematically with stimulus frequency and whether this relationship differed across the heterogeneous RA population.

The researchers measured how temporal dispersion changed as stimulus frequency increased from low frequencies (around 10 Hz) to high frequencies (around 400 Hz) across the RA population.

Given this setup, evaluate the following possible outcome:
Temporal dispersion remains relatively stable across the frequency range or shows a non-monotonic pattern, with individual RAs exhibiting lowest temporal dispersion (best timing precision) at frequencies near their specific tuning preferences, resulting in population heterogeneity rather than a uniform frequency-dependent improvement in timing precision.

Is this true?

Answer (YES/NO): NO